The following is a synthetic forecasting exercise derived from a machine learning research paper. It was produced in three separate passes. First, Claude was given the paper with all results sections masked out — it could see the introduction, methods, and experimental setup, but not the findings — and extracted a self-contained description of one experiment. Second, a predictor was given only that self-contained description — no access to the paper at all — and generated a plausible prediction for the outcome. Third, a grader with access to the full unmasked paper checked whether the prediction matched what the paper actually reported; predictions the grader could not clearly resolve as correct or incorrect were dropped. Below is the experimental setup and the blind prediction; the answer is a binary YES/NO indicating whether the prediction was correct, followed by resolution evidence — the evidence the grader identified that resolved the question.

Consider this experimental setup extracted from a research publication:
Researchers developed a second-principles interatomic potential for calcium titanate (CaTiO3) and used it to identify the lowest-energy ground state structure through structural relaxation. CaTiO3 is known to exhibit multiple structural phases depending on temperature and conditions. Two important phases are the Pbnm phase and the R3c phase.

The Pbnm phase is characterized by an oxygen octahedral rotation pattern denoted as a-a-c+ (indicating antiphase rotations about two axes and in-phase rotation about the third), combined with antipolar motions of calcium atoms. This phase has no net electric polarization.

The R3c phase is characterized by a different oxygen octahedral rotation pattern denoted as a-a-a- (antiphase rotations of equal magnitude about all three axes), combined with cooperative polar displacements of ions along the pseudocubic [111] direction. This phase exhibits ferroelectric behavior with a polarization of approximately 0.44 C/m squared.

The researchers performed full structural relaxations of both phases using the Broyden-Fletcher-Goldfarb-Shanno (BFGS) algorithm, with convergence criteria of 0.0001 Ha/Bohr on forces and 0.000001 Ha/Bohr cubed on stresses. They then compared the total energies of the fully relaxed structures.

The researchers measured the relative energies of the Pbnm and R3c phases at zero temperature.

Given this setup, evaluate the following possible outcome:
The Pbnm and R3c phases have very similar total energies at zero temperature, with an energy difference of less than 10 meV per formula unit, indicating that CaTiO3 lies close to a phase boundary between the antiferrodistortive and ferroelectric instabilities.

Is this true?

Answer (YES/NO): NO